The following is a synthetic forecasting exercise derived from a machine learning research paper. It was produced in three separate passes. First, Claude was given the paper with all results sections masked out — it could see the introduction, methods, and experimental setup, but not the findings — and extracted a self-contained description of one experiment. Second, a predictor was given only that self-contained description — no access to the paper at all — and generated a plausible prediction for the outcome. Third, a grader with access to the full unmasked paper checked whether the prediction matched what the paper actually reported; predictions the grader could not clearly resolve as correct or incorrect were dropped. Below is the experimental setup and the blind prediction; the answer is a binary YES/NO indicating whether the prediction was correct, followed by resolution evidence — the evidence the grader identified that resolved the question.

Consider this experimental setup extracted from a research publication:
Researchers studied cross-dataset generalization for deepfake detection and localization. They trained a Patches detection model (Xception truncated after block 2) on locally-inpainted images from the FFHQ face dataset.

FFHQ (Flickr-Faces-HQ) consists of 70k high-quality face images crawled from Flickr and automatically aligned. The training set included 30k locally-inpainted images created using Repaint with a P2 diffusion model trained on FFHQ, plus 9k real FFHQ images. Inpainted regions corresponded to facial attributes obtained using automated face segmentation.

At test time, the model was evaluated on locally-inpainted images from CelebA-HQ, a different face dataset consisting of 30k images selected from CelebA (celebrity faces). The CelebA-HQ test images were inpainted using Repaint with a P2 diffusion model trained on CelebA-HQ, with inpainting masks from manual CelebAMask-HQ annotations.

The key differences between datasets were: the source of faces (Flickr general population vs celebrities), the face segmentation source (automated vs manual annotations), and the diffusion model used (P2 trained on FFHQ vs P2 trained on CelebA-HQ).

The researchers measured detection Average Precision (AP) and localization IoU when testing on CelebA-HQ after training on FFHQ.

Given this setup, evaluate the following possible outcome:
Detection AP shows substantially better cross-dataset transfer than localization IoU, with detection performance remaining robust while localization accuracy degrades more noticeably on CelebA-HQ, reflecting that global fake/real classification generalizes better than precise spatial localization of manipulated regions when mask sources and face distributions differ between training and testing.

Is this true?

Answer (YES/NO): YES